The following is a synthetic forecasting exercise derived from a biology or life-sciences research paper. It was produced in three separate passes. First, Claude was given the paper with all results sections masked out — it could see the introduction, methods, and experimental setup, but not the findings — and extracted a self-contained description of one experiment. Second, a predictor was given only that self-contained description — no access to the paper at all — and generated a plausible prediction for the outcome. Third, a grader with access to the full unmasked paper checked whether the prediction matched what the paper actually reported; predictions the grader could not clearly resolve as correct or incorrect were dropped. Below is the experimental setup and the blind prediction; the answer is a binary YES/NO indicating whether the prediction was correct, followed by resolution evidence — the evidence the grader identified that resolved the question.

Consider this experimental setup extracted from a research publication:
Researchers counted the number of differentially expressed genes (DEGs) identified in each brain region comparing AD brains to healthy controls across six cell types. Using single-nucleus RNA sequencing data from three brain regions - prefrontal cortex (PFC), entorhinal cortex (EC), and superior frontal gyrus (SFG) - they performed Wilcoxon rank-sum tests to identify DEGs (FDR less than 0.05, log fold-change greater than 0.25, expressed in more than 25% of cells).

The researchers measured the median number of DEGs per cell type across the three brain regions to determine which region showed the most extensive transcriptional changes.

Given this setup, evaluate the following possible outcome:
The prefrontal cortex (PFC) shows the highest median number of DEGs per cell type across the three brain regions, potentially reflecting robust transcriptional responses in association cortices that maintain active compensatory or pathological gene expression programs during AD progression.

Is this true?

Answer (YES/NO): NO